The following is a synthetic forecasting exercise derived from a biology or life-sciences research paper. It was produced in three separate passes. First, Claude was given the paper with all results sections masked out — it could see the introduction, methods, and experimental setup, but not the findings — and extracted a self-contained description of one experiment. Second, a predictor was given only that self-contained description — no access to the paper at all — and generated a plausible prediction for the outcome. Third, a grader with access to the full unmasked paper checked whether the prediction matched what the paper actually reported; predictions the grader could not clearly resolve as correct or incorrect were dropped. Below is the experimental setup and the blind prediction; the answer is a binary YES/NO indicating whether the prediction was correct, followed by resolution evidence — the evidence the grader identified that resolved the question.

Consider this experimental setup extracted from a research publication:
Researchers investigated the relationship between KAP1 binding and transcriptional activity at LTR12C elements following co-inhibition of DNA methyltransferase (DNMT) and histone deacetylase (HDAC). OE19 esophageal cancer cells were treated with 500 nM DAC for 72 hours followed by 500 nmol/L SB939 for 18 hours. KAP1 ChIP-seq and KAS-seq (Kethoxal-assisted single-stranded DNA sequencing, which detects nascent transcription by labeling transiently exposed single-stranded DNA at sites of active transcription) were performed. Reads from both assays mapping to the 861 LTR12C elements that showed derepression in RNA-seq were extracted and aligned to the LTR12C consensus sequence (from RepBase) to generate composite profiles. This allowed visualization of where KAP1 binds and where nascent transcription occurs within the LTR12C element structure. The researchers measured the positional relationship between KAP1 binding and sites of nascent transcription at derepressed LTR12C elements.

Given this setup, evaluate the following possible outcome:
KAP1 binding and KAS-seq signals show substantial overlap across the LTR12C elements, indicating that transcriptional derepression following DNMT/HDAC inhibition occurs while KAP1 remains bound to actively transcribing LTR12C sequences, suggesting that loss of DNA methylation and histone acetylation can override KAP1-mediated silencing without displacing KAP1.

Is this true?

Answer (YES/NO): YES